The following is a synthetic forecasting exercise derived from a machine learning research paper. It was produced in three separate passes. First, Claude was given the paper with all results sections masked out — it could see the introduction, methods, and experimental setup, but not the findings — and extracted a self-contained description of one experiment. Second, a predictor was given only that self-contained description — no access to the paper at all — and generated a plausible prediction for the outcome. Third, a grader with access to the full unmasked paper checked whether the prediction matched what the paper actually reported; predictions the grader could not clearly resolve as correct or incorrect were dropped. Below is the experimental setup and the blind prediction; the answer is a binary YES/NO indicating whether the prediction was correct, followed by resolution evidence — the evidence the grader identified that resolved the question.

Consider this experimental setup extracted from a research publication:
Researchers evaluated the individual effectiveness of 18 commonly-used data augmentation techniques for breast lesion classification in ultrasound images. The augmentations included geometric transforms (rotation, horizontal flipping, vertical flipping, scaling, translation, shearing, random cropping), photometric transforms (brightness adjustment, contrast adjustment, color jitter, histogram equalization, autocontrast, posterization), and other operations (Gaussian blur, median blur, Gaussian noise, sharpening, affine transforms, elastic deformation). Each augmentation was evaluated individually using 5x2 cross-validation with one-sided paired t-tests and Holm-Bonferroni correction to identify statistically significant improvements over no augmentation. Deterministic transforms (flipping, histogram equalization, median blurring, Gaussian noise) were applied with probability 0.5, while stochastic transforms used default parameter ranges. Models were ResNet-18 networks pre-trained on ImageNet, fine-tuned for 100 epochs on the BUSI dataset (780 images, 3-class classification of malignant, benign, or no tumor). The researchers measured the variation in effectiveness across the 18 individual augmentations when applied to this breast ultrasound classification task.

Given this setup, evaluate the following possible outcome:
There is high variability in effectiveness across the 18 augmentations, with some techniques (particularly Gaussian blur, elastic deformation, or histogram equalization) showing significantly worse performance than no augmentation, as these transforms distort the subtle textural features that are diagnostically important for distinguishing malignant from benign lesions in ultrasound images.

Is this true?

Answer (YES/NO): NO